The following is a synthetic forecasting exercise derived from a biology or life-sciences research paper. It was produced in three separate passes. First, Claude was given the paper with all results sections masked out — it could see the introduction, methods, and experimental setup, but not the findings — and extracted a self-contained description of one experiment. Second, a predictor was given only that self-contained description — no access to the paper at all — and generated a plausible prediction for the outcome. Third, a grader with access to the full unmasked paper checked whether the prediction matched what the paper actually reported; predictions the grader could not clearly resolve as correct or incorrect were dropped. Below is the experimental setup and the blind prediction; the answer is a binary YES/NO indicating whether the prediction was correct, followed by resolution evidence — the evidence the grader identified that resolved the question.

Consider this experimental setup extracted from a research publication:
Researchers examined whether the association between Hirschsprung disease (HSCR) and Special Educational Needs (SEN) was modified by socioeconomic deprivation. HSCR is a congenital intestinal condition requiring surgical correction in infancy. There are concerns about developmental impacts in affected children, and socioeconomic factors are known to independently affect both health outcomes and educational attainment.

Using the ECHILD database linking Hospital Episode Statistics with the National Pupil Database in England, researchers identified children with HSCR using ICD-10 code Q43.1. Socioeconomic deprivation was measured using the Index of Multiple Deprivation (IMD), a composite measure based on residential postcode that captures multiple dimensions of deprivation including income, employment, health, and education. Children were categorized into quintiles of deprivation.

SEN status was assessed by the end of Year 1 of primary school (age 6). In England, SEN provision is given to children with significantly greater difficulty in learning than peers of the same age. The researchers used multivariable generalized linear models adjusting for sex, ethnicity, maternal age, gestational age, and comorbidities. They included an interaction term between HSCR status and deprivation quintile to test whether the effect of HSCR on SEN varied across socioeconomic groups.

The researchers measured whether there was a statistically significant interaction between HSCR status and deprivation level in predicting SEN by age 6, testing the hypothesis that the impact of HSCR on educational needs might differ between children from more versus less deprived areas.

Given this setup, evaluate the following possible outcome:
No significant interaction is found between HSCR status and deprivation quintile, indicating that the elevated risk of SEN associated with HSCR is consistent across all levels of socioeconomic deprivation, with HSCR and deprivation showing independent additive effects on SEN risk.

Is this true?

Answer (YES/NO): YES